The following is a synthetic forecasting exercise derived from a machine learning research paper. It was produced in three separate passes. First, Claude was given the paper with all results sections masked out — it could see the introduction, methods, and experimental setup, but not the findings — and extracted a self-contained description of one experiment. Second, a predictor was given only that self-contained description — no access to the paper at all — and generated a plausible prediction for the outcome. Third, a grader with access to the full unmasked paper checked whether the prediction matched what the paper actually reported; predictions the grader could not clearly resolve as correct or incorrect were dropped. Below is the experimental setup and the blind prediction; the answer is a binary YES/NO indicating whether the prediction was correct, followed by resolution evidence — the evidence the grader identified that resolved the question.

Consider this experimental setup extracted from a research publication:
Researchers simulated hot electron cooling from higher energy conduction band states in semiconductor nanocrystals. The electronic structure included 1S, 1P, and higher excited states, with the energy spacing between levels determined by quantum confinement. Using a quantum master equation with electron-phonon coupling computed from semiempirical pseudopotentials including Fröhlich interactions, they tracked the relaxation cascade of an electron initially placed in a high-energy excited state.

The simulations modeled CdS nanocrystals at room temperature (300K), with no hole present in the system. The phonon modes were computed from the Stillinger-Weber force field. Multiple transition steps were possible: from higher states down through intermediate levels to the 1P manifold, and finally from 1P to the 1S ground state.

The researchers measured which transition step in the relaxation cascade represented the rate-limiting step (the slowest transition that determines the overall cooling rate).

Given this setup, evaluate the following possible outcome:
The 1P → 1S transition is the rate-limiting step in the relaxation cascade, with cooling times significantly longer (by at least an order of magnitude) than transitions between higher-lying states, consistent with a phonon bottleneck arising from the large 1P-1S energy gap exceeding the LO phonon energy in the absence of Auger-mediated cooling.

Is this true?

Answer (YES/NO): YES